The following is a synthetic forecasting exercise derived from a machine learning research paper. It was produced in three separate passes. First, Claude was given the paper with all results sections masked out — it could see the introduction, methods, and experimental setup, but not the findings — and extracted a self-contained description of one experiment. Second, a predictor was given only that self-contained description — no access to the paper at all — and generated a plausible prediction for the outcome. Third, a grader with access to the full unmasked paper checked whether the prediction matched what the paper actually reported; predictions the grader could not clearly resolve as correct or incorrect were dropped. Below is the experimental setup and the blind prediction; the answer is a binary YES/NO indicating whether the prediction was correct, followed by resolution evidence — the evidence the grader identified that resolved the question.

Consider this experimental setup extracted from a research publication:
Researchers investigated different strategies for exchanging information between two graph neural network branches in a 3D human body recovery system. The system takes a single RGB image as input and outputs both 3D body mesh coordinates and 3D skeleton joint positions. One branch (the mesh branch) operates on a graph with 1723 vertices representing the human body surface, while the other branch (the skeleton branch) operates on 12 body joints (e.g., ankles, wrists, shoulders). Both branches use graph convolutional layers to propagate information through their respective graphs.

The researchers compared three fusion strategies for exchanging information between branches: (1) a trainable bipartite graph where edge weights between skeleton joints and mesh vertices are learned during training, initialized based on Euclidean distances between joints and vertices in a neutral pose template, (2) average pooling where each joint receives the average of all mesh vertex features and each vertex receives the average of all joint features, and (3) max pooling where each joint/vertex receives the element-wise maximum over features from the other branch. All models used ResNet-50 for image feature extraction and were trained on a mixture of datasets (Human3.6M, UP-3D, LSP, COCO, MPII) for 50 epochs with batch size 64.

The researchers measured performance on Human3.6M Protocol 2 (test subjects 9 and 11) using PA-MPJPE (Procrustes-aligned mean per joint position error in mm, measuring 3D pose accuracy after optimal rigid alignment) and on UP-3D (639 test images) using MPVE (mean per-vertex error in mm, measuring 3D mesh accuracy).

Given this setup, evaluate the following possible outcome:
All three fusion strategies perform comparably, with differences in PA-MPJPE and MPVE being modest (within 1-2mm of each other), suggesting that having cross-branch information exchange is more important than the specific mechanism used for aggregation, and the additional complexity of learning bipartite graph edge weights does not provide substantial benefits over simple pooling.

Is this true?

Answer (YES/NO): NO